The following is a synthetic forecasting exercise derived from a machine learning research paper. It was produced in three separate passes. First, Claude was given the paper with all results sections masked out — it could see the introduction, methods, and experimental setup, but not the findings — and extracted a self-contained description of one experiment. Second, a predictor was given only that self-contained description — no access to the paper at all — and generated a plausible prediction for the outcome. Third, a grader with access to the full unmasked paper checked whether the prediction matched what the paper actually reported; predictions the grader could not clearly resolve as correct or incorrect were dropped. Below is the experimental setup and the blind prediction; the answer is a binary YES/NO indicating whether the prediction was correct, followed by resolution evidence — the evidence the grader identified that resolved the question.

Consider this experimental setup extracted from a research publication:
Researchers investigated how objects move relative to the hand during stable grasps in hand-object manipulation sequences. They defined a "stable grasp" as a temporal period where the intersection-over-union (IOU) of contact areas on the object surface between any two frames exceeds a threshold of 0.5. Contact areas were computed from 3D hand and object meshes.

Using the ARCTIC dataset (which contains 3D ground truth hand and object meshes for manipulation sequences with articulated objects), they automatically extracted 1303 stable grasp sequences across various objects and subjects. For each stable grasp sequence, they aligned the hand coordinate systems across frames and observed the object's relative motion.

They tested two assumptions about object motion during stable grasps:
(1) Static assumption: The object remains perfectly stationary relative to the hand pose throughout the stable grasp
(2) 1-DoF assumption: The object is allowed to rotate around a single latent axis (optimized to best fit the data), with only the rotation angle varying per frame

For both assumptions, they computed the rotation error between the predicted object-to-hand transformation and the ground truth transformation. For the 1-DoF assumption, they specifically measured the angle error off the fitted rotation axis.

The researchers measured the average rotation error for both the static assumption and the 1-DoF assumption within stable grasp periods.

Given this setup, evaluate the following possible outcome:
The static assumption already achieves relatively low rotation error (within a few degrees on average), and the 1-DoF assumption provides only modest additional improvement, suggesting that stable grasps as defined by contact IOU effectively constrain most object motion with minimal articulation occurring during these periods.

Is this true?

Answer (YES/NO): NO